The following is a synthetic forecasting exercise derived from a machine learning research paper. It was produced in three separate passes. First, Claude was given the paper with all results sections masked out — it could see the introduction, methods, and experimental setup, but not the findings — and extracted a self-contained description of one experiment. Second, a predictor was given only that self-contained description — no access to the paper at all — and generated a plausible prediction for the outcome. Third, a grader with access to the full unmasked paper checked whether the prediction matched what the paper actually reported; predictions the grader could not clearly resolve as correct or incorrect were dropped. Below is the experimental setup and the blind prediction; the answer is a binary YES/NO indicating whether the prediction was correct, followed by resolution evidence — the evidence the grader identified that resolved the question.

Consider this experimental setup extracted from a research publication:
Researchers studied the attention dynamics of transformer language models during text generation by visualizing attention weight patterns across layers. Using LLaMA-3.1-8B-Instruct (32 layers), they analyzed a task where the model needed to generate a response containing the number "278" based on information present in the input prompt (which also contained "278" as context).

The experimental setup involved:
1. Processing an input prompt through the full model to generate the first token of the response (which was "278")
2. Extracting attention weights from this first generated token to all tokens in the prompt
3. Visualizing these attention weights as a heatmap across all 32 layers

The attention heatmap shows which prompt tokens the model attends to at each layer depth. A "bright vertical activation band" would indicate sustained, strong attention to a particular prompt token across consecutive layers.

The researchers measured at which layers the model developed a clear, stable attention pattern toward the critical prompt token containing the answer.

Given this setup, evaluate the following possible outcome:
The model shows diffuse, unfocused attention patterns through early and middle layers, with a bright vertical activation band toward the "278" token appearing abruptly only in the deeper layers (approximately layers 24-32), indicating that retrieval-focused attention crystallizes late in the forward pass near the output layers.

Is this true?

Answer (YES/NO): NO